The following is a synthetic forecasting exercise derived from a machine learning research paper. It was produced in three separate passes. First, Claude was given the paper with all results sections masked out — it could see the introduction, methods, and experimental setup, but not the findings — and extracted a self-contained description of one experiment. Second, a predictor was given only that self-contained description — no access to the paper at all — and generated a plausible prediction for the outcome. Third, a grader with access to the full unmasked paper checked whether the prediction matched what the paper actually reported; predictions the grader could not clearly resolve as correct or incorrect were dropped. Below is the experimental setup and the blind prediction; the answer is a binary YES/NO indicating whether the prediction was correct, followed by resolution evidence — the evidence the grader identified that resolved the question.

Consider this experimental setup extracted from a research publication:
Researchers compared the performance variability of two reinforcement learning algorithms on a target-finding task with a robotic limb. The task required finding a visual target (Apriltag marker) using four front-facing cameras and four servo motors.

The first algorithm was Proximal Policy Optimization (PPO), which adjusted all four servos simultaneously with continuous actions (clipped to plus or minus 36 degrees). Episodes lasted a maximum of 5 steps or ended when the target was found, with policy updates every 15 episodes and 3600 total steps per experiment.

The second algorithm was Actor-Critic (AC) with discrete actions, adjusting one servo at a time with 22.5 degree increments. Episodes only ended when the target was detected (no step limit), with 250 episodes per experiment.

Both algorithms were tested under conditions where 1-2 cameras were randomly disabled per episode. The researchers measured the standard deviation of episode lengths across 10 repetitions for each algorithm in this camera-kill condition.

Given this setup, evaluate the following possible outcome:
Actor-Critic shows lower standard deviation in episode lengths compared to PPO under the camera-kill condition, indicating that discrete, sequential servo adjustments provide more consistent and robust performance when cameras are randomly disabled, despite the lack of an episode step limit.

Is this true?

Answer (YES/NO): NO